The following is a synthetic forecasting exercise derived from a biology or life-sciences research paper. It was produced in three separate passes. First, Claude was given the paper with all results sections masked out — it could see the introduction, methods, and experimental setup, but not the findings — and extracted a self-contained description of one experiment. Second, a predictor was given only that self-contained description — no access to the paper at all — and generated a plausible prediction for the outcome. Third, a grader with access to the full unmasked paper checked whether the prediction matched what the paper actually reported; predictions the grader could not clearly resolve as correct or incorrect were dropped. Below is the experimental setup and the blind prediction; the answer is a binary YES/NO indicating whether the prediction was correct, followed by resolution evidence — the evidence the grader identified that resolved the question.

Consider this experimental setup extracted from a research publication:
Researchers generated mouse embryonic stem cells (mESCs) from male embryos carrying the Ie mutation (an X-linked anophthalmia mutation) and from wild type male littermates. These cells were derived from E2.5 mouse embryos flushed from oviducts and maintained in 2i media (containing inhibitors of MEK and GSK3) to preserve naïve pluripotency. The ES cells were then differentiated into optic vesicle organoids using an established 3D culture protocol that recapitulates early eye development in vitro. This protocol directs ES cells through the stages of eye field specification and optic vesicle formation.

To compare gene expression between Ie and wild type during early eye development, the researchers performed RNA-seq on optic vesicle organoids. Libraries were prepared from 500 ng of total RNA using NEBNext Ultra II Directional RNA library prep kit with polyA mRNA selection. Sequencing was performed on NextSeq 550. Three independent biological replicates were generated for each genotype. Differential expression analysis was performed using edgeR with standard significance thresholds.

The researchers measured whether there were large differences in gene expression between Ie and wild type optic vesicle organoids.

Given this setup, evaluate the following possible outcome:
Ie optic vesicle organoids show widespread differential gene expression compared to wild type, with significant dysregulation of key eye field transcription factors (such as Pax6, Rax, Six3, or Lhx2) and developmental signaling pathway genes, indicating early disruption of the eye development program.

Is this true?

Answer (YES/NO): NO